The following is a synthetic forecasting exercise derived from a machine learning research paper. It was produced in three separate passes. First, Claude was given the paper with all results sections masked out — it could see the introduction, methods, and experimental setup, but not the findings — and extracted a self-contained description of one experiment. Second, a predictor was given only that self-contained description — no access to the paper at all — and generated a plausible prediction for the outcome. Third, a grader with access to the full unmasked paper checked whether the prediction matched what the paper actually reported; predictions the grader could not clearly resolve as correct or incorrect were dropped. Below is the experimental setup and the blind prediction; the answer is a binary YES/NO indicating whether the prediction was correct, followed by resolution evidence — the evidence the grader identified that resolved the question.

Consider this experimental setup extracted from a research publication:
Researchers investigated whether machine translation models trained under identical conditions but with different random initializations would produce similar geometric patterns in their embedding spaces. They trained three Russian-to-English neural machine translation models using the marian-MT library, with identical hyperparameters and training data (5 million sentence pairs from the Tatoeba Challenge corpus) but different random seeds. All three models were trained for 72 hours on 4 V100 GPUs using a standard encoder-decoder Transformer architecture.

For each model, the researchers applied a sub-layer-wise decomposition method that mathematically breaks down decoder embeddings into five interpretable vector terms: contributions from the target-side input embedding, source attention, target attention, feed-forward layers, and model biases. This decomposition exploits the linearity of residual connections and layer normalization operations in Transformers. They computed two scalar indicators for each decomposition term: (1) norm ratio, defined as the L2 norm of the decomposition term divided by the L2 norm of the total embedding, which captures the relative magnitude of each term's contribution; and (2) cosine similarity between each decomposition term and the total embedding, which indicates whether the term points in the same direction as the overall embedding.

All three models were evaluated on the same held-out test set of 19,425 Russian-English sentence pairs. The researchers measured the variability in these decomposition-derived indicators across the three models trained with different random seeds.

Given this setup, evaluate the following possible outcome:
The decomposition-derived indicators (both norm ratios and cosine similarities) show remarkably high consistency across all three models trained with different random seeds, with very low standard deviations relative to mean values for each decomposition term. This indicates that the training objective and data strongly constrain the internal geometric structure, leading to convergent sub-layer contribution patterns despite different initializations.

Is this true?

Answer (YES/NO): NO